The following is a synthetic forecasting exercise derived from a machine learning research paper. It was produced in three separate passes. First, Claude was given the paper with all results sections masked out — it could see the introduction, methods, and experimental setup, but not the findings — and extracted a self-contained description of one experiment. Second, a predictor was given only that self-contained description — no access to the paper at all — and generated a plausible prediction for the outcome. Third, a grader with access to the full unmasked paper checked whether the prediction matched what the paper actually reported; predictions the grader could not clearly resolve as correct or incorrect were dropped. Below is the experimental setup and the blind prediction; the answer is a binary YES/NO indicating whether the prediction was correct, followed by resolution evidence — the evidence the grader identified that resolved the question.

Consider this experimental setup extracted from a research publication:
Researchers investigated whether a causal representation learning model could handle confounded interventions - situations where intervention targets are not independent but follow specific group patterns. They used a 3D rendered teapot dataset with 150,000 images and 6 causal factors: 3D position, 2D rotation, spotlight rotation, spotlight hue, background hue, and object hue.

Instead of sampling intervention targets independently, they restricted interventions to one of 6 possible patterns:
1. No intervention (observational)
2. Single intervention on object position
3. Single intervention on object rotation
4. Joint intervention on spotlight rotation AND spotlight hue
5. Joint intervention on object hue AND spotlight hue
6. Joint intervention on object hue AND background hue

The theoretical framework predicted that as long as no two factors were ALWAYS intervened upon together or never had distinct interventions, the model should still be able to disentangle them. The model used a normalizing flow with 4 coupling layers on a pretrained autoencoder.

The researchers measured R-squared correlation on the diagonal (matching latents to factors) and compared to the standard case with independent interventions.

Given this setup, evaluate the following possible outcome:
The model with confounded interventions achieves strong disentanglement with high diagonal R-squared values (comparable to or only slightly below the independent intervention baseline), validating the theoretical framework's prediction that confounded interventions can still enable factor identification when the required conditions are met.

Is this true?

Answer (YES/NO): YES